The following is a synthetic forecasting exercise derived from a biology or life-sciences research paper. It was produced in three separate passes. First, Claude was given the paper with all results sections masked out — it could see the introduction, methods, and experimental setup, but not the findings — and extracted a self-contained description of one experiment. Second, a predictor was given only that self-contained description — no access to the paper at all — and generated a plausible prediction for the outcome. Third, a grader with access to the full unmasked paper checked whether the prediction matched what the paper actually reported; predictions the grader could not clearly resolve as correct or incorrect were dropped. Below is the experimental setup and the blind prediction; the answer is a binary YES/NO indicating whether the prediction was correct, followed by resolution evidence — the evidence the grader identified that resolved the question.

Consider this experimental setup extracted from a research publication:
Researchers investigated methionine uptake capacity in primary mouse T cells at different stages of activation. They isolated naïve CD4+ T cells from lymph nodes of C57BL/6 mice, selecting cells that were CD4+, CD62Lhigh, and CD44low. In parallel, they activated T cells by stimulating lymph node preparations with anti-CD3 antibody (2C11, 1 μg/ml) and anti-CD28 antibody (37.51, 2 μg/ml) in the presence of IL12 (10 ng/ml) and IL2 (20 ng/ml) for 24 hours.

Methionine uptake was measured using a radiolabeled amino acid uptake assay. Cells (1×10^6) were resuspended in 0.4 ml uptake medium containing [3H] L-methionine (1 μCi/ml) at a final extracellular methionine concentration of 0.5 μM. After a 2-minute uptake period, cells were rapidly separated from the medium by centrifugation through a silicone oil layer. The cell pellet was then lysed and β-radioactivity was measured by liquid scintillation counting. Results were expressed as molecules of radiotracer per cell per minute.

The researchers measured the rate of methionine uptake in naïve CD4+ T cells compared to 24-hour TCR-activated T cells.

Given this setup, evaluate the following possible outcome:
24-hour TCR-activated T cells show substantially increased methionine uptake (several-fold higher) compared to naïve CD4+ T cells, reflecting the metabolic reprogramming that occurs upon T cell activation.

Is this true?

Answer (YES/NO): YES